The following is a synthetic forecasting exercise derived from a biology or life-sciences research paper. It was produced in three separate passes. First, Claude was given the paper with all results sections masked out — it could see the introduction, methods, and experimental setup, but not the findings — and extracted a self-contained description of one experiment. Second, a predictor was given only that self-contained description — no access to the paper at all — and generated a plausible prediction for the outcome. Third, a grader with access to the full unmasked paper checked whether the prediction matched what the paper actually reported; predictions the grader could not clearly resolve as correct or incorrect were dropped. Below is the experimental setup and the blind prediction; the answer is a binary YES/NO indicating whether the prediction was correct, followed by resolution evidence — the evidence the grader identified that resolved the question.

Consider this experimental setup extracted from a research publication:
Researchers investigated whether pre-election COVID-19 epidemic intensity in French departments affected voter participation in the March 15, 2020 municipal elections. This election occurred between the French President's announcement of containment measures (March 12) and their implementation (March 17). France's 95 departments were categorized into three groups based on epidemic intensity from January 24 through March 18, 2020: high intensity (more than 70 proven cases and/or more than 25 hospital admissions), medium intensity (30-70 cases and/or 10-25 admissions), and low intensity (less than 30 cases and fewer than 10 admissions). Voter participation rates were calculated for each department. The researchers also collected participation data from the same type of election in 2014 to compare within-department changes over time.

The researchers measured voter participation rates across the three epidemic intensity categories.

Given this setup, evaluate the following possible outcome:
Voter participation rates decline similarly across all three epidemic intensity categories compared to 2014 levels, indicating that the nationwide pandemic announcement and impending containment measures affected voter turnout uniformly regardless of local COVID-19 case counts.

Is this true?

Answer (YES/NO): YES